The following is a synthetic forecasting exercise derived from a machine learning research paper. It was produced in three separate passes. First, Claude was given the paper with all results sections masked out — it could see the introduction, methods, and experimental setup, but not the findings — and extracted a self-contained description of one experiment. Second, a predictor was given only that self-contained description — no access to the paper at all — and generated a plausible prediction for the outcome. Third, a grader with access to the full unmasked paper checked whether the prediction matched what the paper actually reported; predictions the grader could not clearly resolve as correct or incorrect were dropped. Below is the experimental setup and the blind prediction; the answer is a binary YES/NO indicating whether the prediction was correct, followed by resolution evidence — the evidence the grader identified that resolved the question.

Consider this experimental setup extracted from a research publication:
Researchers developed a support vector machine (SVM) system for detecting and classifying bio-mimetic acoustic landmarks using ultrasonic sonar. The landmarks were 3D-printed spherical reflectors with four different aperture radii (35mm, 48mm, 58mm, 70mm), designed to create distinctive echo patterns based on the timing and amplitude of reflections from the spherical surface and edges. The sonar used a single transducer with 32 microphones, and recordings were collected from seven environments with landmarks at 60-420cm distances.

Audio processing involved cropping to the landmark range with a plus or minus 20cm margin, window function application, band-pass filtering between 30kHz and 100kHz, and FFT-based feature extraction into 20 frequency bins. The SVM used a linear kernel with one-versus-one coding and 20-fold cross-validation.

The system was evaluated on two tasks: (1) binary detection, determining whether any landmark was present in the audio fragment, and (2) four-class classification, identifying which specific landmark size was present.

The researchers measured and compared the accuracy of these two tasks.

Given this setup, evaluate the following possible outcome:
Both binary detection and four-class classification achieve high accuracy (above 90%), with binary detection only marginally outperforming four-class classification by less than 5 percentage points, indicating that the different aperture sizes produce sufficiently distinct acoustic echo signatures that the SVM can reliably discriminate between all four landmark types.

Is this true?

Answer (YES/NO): NO